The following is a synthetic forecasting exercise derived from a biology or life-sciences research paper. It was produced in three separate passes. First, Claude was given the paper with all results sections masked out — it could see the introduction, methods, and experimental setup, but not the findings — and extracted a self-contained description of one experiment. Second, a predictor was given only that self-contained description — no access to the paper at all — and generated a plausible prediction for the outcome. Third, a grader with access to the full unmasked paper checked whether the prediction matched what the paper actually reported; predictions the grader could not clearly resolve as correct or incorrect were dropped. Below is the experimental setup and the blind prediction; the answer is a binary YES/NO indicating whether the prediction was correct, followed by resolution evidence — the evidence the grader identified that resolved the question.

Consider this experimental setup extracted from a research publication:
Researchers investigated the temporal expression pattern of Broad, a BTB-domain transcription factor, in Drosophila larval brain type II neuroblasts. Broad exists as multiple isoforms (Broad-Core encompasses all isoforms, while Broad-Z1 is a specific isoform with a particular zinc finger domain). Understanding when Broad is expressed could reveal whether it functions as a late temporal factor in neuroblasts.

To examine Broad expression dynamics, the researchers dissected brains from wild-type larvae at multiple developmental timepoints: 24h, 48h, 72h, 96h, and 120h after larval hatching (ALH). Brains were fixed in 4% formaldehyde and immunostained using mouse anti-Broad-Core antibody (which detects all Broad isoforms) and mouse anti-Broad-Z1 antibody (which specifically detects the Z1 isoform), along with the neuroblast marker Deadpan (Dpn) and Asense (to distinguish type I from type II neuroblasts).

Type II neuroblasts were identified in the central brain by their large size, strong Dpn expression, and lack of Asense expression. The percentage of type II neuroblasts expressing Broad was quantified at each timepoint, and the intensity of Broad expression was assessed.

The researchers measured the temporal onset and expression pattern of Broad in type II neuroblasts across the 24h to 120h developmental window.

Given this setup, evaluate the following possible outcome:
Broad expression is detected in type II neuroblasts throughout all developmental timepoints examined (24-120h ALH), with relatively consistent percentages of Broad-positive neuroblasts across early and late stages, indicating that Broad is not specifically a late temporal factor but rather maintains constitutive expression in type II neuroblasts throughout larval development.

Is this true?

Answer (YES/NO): NO